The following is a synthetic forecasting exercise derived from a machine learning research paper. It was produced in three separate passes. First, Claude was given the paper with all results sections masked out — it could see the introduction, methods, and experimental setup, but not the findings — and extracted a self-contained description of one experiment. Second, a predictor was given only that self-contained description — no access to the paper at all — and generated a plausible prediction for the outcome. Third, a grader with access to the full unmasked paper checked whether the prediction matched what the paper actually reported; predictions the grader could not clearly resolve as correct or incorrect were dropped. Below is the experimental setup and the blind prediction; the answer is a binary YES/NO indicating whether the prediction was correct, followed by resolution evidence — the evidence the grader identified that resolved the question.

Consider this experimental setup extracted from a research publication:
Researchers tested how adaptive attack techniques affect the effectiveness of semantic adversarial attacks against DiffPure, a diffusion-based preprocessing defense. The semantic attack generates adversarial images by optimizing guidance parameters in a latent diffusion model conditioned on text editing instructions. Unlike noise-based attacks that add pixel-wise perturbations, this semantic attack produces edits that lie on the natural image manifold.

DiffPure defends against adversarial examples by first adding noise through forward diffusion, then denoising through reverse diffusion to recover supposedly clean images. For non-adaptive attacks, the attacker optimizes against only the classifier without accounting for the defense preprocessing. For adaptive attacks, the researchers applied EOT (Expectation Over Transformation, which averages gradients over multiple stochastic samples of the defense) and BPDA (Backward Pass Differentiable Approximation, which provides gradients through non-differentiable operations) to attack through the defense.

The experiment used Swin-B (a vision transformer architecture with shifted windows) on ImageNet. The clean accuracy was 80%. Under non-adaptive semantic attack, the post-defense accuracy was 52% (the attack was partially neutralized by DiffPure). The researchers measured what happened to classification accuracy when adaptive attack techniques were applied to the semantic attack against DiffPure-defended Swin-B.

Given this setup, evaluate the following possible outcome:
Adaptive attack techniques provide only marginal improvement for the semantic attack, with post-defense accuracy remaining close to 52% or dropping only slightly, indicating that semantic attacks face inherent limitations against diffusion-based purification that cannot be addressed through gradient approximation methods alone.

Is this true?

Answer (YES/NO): NO